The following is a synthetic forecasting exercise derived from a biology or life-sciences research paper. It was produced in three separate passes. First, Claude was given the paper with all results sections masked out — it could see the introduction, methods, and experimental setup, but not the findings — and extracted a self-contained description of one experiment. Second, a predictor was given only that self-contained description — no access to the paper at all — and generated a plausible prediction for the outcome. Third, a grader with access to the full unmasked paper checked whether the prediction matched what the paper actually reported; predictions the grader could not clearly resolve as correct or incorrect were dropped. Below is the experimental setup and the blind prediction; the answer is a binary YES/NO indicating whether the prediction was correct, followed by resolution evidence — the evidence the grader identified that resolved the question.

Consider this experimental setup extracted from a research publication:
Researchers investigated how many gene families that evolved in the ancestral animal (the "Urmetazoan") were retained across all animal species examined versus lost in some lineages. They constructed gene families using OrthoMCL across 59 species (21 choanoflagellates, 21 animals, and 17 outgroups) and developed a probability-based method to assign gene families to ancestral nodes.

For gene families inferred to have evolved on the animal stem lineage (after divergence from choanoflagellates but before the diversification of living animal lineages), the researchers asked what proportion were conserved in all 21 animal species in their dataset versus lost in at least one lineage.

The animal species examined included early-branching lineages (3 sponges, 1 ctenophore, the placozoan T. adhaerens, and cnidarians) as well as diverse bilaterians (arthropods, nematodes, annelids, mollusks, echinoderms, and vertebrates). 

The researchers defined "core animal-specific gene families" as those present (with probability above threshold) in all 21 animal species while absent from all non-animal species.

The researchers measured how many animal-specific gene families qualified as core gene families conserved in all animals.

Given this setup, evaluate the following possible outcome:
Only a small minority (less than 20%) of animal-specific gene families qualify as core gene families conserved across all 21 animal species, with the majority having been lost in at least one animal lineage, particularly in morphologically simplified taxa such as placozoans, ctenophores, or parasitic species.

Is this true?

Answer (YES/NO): YES